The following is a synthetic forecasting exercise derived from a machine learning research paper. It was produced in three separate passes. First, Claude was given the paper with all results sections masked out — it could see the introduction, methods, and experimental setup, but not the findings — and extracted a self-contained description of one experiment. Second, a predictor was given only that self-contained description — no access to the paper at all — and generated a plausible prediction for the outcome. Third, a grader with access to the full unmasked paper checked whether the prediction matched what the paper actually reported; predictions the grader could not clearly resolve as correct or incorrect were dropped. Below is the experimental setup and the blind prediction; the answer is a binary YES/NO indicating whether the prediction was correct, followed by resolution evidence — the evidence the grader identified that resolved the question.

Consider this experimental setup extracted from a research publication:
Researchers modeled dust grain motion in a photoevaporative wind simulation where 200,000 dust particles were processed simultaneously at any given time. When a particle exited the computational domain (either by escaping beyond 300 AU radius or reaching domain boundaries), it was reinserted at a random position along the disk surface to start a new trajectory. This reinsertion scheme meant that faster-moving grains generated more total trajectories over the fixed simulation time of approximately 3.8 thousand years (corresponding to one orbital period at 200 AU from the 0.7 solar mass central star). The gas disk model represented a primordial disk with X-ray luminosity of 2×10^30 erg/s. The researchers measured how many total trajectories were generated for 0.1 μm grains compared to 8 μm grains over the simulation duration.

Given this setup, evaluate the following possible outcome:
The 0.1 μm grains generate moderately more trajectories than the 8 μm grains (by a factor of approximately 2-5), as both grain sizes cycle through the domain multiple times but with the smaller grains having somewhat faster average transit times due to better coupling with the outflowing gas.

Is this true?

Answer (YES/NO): NO